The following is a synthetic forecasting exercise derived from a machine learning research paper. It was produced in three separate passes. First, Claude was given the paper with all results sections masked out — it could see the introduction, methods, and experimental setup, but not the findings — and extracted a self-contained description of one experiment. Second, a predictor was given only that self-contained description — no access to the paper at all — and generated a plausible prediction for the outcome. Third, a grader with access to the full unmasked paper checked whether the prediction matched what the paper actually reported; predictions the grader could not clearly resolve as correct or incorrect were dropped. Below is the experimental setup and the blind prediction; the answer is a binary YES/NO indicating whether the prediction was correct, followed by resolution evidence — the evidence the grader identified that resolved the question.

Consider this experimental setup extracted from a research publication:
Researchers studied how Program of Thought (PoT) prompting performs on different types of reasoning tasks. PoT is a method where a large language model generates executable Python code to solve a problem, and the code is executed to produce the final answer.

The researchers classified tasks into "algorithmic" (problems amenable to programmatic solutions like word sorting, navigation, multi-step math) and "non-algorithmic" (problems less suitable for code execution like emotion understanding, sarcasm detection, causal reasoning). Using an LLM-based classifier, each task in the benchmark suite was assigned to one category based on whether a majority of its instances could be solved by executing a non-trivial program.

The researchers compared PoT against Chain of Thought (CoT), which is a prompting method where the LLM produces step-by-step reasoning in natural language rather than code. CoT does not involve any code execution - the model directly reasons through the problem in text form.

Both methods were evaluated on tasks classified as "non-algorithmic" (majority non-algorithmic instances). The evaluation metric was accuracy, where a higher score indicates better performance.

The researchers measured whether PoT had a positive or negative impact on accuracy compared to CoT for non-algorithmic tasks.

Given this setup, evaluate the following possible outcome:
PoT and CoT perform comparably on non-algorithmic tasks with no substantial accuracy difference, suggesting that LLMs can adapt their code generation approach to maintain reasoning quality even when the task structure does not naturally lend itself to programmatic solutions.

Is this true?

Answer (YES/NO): NO